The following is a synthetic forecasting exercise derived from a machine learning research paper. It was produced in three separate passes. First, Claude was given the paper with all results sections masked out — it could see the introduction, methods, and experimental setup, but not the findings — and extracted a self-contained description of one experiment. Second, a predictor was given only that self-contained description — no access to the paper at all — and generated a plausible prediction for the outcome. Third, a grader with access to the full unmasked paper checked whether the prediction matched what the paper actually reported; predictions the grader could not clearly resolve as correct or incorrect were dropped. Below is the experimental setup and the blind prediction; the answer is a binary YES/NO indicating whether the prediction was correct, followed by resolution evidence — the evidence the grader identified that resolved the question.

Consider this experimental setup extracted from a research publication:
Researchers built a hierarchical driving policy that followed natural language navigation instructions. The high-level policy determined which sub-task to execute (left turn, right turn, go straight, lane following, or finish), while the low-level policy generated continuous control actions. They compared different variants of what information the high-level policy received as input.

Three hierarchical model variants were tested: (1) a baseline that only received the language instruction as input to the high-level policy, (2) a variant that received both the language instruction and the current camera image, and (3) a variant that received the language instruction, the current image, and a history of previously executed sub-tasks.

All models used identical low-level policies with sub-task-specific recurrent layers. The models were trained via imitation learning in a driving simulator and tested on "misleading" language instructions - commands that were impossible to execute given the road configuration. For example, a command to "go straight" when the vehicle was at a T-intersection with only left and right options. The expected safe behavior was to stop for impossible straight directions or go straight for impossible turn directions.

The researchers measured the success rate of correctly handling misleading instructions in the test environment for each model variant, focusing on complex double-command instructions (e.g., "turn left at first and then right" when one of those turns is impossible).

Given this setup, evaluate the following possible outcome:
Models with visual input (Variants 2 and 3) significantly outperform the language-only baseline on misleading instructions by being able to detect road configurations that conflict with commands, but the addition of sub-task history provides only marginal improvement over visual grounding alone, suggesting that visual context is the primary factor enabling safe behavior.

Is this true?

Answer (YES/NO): NO